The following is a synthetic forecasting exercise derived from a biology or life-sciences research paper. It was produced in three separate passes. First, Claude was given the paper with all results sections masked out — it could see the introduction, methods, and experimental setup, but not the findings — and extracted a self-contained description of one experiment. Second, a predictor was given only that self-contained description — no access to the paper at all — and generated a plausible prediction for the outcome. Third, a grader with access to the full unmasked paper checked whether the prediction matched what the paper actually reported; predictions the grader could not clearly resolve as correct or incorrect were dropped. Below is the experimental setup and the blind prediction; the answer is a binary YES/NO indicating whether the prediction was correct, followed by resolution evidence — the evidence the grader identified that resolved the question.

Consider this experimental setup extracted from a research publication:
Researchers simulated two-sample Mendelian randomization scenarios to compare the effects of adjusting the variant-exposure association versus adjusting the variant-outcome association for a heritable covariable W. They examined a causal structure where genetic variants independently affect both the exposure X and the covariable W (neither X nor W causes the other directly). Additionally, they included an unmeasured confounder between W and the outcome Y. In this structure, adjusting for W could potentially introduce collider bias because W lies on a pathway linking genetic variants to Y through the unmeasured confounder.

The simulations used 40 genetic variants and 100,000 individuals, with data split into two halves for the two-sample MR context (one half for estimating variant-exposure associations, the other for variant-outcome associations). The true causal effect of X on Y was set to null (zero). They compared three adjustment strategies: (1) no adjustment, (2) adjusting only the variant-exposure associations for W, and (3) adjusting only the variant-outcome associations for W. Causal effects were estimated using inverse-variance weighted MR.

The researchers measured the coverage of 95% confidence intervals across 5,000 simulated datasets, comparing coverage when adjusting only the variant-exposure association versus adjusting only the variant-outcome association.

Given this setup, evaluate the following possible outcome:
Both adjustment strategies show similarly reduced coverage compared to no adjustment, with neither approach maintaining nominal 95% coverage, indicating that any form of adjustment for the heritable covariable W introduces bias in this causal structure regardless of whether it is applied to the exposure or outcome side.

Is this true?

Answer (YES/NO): NO